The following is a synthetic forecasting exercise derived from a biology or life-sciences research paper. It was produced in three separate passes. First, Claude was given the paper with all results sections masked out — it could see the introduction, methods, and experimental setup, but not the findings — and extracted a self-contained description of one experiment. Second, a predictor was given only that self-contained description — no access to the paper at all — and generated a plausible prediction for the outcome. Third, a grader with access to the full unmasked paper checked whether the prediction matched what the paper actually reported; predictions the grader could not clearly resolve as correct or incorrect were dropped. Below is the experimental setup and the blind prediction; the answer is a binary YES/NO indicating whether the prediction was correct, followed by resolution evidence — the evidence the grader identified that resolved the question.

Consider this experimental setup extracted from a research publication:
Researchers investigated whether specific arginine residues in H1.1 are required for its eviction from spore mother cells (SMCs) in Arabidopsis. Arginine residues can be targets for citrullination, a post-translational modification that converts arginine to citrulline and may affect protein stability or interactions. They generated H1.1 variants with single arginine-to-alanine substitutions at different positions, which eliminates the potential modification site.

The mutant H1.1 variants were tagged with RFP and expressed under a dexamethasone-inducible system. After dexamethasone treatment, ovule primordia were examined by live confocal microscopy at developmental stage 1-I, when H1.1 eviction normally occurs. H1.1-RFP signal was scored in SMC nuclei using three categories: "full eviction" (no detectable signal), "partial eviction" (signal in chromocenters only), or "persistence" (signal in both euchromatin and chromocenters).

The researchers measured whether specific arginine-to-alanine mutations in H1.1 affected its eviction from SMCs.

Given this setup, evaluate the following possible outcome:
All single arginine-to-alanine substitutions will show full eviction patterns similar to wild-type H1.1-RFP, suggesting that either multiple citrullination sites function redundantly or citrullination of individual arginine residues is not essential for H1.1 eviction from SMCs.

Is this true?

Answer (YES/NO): NO